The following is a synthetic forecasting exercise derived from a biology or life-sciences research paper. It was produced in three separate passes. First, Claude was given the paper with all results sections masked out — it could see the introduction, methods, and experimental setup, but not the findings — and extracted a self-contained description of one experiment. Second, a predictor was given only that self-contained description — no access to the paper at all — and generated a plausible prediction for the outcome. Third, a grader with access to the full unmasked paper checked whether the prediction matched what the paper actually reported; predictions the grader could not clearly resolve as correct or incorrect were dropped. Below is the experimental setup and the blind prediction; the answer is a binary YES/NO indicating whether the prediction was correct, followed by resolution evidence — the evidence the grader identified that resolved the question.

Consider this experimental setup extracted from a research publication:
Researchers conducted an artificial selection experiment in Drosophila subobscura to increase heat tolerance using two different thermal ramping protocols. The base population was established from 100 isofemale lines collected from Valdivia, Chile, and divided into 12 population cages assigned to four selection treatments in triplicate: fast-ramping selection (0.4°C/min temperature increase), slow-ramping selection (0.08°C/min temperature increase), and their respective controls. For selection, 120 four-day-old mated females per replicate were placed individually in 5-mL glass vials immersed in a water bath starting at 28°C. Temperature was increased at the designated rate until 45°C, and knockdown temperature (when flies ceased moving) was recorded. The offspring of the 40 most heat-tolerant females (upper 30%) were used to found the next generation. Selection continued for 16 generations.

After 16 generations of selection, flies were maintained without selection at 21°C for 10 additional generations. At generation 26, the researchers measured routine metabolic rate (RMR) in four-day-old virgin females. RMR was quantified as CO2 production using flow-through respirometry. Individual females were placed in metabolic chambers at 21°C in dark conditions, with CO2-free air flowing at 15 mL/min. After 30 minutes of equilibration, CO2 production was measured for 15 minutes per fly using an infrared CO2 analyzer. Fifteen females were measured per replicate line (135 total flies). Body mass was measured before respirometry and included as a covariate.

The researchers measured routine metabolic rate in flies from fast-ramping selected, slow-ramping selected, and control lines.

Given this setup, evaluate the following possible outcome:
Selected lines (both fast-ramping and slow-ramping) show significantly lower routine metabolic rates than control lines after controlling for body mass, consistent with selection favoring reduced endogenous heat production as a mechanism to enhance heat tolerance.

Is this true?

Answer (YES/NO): NO